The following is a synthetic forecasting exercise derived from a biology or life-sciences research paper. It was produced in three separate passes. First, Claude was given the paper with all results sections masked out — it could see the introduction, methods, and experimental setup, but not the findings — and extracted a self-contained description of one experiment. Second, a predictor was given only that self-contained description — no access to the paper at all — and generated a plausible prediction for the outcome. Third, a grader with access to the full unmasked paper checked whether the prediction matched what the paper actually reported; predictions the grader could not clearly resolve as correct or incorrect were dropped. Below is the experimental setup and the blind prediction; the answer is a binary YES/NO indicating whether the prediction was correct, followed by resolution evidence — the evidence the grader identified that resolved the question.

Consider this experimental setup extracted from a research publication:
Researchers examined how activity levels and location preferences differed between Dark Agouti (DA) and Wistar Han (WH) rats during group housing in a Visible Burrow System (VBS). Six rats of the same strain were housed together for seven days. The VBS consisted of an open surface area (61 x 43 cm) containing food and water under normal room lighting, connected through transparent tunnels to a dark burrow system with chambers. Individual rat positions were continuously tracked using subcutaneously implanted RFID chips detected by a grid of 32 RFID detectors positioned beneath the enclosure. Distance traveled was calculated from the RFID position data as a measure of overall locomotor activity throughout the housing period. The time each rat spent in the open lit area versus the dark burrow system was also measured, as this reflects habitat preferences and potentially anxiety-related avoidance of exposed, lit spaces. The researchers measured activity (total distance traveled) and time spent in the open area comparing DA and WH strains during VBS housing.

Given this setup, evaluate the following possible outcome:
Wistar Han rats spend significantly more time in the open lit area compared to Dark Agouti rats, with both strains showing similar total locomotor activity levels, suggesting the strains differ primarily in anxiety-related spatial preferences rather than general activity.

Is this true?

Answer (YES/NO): NO